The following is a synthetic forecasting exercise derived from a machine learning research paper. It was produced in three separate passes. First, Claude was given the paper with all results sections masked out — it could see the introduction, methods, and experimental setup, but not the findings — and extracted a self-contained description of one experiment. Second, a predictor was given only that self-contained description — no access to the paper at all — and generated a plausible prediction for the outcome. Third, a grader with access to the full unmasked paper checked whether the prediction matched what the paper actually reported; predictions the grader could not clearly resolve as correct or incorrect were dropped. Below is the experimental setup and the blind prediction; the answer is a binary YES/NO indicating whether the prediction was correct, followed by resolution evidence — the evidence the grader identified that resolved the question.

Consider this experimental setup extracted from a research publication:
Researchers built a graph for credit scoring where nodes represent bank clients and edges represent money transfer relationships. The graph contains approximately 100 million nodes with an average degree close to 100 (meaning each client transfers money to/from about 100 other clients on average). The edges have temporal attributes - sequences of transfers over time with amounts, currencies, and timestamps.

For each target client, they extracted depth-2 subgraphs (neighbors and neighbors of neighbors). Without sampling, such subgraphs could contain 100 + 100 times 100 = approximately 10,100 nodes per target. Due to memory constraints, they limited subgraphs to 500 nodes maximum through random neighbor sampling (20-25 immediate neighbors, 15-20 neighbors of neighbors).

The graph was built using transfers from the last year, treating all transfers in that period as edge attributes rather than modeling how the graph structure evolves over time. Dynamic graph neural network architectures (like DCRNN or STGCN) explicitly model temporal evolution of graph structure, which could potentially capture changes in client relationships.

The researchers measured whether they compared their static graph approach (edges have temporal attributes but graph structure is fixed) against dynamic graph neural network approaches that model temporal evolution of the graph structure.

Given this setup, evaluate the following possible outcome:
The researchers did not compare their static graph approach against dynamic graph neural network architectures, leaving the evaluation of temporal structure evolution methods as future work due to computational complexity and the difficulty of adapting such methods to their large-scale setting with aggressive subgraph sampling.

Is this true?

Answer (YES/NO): NO